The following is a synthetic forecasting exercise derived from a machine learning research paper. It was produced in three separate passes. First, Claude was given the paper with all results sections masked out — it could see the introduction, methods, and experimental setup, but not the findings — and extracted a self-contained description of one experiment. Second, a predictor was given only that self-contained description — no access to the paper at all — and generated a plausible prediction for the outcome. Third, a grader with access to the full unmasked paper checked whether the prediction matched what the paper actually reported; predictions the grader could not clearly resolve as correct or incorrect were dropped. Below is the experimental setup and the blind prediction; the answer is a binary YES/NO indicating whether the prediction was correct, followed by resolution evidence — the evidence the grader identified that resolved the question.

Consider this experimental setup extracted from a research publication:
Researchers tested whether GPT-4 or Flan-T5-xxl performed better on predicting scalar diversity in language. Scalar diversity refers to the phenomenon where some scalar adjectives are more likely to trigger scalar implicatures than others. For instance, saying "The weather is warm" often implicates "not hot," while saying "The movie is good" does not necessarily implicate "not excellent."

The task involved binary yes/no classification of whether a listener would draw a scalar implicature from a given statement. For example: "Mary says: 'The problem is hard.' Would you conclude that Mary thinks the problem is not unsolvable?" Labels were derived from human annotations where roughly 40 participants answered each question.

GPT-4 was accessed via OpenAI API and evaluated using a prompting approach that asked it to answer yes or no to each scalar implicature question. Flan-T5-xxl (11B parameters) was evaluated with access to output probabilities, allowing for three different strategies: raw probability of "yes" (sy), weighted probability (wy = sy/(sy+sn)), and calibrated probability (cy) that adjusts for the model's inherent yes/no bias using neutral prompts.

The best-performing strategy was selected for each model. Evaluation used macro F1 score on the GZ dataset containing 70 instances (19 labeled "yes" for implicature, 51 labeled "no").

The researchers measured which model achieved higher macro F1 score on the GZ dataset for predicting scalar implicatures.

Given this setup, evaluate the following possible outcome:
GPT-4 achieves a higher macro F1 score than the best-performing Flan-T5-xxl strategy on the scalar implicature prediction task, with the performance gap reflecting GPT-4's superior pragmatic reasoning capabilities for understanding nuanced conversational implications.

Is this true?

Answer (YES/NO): NO